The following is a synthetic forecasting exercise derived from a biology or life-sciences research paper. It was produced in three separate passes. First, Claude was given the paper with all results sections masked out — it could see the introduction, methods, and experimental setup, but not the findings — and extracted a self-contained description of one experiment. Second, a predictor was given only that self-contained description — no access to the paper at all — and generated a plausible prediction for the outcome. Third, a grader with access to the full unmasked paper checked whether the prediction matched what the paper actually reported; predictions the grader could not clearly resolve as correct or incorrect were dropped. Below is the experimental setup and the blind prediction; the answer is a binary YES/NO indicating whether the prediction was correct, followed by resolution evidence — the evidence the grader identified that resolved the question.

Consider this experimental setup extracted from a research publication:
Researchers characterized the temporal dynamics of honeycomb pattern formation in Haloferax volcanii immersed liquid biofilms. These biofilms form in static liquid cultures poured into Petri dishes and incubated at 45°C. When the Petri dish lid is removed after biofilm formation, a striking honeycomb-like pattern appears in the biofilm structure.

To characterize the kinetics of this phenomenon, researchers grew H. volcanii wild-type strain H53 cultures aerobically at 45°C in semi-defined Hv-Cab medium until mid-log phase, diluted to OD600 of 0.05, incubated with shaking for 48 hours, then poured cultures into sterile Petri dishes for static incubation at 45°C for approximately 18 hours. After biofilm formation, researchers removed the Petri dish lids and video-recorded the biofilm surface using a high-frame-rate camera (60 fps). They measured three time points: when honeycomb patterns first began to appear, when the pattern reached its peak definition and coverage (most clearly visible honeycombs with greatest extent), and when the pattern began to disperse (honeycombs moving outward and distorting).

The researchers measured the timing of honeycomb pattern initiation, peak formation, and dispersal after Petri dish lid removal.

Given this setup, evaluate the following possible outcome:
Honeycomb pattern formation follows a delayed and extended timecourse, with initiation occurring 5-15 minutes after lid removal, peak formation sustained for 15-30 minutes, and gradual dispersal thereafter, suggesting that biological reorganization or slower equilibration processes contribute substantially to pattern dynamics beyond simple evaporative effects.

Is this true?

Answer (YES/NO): NO